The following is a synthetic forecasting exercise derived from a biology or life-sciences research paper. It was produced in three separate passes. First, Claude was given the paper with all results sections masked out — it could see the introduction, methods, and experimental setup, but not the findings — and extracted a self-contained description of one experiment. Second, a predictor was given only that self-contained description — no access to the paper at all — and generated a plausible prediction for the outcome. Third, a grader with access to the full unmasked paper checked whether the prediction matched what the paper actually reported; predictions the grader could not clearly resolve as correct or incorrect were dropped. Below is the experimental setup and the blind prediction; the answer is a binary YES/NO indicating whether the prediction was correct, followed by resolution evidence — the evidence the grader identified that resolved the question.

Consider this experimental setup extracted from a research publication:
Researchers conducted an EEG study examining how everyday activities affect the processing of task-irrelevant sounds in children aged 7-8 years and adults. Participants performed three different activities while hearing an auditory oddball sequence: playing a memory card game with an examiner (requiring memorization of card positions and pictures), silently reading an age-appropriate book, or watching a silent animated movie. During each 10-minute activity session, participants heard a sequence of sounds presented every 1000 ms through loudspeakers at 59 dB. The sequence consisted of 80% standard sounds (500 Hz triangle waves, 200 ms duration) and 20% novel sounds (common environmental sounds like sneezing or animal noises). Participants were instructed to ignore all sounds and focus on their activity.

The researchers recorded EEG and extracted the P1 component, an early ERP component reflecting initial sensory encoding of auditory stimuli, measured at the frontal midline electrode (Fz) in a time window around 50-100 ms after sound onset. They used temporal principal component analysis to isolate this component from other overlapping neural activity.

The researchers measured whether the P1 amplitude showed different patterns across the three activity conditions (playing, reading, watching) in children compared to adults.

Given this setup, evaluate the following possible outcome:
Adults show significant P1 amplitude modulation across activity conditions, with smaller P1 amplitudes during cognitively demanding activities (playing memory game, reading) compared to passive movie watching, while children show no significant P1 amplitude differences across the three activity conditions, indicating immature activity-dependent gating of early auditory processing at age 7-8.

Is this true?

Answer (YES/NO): NO